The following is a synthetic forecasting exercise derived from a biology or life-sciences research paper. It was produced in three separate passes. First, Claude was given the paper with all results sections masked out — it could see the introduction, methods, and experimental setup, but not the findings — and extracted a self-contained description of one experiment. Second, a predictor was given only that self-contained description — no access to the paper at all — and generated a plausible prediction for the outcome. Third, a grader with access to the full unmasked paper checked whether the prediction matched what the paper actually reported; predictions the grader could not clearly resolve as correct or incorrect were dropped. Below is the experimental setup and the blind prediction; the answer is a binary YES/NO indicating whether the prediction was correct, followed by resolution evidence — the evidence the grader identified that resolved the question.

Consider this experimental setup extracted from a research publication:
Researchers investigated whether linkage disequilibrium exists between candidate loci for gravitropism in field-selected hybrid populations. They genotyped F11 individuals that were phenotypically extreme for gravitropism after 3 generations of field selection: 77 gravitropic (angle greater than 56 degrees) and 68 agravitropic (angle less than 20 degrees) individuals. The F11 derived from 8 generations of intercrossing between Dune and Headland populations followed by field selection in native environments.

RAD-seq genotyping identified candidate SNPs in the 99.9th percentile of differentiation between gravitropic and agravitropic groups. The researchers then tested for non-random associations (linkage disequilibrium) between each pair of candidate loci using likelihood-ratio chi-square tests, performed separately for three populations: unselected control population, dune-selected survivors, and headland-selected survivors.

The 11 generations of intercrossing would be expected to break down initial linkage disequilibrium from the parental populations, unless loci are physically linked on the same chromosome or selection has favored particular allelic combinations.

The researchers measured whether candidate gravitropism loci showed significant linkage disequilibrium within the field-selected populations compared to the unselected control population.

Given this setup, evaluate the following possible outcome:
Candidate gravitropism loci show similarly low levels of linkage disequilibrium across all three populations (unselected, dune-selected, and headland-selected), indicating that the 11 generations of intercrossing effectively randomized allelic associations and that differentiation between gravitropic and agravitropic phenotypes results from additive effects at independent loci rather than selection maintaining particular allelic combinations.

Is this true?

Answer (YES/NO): NO